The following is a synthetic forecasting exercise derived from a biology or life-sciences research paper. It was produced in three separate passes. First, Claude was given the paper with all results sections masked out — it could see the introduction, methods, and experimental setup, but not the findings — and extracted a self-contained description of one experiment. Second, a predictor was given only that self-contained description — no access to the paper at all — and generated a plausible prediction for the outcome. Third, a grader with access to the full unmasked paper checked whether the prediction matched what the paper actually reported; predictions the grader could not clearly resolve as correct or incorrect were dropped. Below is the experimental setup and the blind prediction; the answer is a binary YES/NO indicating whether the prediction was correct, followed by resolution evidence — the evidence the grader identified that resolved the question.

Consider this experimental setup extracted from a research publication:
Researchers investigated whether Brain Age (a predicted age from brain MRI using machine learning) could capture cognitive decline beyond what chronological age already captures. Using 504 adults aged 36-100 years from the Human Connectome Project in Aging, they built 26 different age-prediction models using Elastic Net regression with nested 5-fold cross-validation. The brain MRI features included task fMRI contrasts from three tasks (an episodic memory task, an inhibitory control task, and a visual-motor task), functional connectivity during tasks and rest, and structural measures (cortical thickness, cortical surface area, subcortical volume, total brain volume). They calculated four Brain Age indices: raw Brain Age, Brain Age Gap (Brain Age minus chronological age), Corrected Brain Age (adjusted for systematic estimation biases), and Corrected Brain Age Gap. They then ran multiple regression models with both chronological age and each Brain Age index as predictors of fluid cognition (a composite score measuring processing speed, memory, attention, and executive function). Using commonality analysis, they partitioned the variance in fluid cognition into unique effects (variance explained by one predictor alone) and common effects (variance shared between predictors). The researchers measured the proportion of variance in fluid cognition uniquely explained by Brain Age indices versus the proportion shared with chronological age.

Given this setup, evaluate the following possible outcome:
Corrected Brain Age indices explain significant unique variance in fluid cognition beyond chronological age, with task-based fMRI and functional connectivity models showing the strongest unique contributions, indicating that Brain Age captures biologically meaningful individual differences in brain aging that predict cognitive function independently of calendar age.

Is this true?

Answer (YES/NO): NO